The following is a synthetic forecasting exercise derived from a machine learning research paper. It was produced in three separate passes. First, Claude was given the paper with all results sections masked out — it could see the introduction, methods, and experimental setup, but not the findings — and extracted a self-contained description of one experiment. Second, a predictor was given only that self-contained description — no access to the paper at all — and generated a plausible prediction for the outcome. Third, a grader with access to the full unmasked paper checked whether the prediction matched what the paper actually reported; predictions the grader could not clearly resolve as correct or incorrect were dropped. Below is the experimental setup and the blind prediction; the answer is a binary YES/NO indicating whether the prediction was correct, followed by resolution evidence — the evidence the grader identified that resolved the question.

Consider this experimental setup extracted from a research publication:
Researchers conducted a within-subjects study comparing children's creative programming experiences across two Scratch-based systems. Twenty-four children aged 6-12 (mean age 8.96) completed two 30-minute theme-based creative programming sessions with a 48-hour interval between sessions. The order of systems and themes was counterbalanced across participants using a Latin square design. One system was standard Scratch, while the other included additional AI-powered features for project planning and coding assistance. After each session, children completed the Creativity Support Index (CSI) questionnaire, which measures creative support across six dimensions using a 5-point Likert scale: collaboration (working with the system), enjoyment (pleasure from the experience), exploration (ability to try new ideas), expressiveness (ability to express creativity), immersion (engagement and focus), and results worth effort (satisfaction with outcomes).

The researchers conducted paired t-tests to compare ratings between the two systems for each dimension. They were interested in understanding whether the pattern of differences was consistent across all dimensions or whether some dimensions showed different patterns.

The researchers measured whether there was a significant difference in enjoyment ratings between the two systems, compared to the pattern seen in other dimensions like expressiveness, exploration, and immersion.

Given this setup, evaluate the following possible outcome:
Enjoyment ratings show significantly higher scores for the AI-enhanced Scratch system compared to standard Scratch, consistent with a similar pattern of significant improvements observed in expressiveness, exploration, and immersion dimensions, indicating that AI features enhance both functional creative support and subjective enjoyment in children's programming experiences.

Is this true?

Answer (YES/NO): NO